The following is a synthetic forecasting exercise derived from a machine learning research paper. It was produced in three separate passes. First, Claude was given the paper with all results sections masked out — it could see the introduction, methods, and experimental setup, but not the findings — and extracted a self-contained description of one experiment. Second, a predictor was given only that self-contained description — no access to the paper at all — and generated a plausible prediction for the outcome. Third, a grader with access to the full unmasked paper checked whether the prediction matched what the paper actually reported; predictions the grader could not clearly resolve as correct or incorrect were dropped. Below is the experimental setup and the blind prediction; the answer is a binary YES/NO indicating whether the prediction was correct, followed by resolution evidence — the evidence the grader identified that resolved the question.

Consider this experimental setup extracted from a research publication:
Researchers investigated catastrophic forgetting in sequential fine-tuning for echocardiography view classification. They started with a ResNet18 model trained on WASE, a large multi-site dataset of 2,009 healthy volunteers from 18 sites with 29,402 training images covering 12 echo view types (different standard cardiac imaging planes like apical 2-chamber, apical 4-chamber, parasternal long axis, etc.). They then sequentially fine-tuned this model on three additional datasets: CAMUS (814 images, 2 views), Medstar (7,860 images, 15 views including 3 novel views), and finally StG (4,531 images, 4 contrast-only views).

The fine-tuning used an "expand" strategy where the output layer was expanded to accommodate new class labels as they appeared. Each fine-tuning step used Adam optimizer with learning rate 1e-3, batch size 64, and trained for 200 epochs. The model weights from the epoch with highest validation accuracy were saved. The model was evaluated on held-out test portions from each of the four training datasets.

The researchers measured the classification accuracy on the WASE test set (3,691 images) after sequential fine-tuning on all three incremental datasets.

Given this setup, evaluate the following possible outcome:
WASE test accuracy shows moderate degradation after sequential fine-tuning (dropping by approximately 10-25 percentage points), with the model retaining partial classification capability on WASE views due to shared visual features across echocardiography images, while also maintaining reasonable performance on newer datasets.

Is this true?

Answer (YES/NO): NO